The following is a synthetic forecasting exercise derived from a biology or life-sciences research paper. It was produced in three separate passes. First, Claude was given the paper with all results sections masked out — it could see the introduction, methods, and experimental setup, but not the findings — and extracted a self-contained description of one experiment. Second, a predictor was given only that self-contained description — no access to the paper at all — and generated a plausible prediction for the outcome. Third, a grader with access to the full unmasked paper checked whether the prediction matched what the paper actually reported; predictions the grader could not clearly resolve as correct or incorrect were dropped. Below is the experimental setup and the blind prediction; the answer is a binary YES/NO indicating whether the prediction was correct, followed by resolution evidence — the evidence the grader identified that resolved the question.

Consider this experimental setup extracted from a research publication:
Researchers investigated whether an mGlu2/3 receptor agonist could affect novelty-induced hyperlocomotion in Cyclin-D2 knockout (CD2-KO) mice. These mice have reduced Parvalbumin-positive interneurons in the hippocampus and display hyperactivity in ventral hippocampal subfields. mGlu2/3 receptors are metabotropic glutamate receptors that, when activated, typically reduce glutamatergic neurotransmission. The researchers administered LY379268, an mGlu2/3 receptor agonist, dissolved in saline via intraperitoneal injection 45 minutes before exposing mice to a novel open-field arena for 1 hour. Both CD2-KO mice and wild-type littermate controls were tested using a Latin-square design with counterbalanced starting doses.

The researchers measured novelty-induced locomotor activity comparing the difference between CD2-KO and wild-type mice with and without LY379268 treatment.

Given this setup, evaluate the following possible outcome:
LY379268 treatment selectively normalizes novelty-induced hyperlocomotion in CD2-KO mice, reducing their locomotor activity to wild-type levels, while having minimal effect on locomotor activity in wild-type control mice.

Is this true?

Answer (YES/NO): NO